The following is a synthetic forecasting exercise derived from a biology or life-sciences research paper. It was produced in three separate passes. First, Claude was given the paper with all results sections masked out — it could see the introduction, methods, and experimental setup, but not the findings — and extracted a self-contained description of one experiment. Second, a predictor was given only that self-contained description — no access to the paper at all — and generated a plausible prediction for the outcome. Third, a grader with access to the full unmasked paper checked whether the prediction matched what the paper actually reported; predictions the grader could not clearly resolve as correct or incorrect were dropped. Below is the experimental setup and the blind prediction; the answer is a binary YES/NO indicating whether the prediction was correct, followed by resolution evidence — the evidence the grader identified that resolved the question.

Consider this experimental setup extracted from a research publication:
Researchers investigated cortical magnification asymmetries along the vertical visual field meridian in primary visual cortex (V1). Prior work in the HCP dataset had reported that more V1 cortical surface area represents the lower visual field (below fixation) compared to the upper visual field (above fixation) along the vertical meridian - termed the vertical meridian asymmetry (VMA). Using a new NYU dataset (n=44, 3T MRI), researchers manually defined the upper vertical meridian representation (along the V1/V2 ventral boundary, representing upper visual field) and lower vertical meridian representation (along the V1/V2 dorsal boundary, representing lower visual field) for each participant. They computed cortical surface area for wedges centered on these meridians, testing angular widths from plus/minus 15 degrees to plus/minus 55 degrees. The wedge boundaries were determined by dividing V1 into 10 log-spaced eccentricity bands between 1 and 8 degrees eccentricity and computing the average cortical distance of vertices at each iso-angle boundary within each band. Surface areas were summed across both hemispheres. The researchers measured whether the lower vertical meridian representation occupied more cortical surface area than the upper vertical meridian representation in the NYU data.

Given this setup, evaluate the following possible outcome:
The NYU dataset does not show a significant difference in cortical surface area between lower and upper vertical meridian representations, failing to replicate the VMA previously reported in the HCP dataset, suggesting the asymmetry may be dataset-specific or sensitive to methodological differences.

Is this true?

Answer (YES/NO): NO